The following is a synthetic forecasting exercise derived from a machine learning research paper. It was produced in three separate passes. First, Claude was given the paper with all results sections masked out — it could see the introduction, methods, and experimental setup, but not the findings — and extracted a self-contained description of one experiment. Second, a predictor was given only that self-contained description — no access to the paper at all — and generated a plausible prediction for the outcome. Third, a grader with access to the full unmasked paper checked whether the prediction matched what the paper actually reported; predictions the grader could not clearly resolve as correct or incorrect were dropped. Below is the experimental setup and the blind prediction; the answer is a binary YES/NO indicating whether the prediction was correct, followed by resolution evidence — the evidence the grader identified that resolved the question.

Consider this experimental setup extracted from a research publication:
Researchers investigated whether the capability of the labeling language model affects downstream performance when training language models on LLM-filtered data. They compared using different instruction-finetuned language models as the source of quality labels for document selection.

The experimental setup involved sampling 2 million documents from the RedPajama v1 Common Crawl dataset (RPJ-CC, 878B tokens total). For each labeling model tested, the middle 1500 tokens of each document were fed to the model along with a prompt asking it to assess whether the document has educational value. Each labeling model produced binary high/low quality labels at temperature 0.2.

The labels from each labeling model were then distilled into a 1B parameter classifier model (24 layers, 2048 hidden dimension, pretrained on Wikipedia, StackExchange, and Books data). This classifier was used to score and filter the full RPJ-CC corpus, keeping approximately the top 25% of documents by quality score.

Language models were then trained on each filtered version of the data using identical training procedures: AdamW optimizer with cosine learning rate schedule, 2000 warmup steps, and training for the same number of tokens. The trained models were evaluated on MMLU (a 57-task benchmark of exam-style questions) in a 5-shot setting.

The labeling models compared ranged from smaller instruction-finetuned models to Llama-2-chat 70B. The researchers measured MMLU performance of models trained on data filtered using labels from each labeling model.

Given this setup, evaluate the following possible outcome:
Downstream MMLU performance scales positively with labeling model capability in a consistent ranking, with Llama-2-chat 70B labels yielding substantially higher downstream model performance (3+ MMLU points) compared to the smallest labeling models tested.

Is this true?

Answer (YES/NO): NO